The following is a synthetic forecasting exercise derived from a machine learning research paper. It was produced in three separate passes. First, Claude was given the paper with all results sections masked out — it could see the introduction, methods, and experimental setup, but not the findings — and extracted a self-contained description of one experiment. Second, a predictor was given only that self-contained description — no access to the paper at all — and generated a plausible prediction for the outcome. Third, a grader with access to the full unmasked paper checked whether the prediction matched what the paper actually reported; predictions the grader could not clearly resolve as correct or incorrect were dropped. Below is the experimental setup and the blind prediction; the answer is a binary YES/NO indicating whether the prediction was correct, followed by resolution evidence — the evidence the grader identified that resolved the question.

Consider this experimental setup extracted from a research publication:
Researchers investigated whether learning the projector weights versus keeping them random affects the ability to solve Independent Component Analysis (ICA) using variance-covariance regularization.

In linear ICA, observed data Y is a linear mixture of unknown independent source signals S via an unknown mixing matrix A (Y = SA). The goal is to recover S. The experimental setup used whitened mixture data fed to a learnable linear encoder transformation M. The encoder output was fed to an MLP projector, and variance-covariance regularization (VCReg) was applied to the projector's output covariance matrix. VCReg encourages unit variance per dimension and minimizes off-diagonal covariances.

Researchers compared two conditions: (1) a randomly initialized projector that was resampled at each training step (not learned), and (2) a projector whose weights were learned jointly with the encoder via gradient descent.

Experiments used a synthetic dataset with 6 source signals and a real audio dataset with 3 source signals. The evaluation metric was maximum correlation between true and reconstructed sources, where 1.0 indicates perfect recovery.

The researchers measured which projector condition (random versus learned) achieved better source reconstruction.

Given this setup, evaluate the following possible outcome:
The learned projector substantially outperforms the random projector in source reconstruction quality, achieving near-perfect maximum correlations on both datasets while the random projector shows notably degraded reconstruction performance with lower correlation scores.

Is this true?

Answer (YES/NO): NO